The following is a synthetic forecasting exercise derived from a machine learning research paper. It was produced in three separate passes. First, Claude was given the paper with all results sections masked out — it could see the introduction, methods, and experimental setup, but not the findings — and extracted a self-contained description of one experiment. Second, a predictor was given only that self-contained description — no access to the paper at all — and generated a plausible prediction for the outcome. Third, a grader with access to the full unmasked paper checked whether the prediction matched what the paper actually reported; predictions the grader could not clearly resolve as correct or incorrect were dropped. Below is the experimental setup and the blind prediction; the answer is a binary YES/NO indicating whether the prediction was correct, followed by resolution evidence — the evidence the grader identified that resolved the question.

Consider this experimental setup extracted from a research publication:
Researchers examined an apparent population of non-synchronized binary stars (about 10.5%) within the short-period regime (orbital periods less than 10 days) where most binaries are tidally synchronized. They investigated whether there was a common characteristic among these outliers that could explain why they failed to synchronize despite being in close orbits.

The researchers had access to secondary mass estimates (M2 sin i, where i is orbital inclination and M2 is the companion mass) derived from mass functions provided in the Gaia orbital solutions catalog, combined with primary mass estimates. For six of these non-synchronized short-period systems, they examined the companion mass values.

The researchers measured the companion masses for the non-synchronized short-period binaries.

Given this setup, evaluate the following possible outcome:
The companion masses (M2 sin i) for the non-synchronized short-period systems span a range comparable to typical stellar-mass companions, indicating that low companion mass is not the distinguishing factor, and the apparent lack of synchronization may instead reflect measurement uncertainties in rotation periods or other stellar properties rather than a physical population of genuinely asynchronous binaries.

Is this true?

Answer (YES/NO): NO